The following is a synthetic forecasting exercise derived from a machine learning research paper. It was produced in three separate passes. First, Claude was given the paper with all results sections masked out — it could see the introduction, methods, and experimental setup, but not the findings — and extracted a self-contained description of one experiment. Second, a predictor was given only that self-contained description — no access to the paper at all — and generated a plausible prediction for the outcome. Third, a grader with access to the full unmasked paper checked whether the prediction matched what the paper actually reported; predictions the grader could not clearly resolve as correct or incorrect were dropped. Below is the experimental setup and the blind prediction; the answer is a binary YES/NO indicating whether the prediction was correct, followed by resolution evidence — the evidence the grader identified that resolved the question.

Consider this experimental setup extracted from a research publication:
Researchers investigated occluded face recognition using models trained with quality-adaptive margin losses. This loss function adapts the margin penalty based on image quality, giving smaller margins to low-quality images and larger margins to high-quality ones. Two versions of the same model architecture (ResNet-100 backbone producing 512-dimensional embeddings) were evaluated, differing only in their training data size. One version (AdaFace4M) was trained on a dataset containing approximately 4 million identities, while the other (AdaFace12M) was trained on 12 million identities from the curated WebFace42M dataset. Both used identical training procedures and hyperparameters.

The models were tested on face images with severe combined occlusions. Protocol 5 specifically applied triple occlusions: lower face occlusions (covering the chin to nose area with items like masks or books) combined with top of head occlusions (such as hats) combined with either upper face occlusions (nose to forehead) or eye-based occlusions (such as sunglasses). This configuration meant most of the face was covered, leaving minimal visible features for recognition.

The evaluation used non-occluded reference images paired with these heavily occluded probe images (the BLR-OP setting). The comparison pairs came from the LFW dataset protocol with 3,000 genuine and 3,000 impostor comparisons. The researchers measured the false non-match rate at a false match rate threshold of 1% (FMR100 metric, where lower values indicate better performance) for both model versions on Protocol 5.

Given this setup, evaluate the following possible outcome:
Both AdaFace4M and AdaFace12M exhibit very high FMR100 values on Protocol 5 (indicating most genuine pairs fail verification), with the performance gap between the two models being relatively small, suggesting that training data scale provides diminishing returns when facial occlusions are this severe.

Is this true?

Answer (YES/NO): YES